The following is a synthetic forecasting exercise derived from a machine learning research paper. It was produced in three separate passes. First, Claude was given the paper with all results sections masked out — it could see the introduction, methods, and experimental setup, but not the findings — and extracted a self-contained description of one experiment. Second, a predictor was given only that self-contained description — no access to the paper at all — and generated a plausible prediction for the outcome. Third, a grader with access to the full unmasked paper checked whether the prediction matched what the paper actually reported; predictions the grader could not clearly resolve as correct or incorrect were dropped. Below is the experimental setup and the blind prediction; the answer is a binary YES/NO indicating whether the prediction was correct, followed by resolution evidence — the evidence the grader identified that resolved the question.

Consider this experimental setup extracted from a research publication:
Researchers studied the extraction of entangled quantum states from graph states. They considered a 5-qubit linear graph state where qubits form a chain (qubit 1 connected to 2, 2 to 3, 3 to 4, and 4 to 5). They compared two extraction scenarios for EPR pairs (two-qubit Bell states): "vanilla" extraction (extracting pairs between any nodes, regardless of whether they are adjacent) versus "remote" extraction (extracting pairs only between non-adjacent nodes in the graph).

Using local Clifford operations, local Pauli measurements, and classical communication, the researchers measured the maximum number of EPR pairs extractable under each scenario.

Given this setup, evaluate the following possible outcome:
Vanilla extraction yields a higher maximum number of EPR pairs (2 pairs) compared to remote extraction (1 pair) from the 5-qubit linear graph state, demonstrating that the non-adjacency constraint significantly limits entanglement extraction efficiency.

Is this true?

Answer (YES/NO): YES